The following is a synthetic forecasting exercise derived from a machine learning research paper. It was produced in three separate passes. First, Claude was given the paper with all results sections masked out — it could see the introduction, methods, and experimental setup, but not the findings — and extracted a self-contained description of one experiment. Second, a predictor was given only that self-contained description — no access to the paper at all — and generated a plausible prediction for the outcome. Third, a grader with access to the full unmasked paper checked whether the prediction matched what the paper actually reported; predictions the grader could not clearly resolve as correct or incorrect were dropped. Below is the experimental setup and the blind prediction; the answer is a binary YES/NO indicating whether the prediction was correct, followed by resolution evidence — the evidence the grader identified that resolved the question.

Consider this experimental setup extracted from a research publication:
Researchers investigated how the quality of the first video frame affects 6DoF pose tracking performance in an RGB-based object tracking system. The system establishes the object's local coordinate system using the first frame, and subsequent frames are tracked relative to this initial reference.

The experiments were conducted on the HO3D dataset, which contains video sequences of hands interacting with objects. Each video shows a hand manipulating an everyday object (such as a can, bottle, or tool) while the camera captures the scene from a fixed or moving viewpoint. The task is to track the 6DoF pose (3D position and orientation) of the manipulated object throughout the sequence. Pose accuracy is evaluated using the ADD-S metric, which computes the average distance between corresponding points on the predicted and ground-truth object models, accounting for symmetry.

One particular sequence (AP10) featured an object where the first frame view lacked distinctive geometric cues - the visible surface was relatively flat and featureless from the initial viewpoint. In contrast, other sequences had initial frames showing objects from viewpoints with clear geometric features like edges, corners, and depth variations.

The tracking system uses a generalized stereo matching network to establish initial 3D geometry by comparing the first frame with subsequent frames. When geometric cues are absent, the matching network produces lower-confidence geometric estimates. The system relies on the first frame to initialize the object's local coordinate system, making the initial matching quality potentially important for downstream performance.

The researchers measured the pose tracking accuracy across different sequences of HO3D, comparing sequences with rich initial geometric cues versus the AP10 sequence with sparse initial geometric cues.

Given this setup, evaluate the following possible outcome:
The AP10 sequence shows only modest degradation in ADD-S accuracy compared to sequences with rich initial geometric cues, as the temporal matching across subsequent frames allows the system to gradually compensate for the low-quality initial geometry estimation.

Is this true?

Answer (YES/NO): NO